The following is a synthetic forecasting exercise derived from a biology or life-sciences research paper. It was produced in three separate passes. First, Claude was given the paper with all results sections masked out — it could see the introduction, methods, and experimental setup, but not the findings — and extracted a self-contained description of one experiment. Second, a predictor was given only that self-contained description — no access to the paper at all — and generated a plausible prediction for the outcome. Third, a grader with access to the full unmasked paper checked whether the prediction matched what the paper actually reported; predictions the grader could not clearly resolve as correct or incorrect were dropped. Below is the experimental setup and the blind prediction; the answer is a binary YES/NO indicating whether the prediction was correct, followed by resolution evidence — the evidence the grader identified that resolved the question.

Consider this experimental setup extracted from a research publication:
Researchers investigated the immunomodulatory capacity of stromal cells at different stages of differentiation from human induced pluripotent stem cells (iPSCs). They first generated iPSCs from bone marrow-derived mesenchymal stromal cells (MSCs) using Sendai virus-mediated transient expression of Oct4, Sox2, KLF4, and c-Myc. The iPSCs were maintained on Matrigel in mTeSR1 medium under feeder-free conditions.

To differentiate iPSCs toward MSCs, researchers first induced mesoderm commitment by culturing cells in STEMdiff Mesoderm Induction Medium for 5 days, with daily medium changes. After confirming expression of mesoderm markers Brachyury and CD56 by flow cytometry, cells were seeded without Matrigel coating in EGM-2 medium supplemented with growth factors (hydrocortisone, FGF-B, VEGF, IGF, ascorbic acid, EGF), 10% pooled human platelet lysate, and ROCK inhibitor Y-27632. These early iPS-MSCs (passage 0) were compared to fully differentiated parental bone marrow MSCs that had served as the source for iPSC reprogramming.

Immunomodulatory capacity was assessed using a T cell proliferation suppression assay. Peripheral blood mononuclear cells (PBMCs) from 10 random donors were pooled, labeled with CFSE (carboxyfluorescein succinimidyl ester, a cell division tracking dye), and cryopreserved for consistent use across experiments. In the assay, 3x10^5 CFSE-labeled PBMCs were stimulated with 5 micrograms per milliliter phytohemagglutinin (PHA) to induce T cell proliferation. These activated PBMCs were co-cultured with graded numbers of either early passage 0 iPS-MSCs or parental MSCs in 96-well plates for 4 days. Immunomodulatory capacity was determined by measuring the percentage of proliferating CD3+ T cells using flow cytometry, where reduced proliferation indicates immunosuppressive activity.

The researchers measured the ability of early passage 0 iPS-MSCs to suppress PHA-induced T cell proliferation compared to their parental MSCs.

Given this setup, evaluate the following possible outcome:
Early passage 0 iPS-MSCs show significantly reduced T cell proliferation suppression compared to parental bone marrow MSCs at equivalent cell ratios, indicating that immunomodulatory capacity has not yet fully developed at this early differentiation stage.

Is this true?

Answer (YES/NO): YES